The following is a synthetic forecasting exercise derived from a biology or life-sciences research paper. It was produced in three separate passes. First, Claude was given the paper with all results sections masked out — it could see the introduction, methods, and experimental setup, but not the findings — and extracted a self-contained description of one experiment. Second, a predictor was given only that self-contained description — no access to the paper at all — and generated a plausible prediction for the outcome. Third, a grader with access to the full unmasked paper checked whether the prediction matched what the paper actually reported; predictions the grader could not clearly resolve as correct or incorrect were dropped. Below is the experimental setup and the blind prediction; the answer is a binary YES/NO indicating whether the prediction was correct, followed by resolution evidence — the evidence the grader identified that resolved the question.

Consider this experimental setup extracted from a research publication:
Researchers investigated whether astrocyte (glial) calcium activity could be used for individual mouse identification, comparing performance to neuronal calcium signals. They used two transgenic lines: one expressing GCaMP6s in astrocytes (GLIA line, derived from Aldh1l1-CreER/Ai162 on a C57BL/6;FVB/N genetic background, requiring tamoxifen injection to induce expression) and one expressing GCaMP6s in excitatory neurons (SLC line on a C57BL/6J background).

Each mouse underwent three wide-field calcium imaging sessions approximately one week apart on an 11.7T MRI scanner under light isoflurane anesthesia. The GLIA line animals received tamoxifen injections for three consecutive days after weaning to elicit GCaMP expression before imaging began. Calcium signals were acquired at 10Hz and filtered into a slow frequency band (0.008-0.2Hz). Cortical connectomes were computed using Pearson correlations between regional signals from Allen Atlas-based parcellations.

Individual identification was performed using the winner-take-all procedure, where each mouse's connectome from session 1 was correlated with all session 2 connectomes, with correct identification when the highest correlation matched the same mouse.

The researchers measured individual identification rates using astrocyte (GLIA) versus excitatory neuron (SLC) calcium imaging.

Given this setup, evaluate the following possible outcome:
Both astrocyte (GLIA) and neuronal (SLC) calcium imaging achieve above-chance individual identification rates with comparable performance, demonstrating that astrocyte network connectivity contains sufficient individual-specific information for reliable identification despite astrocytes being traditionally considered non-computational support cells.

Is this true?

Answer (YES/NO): NO